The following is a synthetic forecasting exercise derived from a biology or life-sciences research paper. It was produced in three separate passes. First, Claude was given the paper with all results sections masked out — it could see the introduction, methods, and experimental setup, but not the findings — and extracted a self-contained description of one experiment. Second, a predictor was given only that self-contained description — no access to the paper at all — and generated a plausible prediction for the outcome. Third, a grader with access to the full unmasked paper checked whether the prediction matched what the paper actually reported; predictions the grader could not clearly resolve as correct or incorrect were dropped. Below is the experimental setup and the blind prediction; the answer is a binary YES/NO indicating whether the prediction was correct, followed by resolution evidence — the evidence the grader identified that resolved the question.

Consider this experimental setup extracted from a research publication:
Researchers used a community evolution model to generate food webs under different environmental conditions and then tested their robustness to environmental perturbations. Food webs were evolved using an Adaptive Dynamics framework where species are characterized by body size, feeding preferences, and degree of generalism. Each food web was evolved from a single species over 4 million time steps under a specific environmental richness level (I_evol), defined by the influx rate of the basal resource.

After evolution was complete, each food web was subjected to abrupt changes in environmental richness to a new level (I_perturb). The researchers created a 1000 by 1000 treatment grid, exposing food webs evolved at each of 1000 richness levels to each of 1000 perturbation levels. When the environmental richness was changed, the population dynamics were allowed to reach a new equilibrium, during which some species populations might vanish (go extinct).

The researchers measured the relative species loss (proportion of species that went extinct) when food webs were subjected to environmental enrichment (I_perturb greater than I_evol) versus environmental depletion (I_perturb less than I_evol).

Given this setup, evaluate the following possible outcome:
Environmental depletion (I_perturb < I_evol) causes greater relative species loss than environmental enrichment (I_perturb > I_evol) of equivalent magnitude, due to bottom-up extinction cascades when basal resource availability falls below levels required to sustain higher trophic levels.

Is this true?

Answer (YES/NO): YES